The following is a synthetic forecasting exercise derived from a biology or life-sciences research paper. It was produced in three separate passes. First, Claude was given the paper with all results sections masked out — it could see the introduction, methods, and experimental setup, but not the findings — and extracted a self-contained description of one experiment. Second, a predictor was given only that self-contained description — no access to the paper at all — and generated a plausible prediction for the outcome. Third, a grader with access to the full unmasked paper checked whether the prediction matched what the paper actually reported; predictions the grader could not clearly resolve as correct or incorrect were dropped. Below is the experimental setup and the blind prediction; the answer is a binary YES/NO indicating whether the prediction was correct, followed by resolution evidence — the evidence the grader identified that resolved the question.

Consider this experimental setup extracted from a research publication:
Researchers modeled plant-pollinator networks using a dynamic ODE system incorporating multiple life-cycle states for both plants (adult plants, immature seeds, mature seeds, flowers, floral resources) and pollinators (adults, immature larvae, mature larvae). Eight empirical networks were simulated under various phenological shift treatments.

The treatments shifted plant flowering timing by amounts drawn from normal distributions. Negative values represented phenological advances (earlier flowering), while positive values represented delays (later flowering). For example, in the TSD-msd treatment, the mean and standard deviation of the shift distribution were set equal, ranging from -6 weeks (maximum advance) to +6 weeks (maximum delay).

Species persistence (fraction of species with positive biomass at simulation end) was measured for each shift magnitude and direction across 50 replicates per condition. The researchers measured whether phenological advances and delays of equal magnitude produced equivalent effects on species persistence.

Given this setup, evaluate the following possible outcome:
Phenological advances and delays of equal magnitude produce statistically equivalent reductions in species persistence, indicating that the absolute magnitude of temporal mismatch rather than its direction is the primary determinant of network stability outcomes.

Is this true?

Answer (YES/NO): NO